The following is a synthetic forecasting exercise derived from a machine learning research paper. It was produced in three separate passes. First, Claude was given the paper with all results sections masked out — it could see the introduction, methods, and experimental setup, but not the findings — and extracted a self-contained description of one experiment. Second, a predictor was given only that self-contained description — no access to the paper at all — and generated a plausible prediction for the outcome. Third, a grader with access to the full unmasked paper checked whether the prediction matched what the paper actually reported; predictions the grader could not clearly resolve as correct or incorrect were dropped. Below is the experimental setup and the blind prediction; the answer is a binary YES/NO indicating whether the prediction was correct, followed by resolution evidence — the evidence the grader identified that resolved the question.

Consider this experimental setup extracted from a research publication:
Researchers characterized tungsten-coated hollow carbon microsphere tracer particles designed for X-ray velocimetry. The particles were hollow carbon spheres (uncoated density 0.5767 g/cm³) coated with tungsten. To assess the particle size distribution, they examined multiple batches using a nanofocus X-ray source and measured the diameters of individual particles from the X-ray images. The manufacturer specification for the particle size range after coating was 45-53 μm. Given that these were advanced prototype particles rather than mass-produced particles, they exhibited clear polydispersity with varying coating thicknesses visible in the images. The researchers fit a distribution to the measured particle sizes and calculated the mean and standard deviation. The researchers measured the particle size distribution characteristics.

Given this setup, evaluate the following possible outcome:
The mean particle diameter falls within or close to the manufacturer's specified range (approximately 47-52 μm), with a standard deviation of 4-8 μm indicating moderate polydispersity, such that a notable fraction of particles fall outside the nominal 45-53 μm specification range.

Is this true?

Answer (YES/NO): NO